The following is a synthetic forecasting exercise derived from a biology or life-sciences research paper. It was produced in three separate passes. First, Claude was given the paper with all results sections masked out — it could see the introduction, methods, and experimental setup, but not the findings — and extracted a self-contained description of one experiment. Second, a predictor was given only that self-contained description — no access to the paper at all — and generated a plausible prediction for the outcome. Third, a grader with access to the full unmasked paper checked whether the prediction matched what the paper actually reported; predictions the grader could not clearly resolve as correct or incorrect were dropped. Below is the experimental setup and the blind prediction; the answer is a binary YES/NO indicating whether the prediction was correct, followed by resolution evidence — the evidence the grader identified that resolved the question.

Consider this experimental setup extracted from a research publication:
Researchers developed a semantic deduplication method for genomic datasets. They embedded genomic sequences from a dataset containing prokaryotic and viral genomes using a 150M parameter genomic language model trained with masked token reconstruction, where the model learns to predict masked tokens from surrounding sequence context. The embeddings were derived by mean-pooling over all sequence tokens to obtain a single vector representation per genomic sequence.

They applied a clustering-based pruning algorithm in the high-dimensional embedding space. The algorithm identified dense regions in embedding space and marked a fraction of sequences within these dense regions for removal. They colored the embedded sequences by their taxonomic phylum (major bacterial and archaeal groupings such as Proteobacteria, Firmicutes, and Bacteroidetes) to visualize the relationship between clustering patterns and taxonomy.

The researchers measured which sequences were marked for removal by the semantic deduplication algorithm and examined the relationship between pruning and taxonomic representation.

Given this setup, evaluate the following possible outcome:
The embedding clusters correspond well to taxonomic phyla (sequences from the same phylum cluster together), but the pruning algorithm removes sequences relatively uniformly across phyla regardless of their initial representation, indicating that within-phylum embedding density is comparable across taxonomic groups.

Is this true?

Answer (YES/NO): NO